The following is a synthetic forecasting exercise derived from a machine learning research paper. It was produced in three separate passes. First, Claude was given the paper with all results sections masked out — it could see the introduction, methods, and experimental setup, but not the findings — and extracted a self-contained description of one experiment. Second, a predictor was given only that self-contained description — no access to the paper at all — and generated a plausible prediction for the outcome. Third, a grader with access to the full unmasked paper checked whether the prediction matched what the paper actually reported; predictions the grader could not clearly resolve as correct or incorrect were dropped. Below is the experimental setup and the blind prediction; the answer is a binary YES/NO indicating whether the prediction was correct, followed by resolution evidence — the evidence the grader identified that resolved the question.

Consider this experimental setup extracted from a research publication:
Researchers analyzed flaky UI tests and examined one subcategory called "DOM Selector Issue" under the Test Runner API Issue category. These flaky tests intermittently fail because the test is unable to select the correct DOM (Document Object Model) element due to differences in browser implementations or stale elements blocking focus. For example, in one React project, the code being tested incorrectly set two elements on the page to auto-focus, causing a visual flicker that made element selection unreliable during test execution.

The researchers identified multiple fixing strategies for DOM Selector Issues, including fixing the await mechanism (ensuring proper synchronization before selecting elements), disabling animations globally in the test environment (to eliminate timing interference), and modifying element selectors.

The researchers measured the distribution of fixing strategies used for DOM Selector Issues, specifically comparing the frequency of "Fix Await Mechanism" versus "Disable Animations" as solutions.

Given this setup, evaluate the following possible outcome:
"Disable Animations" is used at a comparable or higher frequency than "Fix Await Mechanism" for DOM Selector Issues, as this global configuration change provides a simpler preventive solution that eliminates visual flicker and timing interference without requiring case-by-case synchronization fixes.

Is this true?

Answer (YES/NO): NO